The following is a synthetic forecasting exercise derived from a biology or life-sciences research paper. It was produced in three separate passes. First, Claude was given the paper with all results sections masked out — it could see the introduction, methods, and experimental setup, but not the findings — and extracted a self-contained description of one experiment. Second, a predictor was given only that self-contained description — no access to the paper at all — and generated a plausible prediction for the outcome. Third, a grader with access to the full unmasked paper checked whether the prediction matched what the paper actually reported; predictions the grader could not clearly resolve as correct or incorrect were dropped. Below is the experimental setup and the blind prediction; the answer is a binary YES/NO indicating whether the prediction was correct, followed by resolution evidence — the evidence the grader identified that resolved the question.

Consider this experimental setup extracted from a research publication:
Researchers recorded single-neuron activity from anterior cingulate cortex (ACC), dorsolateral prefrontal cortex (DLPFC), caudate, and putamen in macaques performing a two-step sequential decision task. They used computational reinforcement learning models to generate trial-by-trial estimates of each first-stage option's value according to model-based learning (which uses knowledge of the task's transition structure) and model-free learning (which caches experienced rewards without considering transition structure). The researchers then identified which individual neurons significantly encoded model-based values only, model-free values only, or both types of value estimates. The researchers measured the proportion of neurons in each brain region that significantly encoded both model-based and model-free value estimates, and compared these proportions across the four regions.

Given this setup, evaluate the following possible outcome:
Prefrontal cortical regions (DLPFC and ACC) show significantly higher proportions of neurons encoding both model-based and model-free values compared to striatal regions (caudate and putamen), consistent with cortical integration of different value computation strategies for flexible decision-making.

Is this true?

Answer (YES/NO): NO